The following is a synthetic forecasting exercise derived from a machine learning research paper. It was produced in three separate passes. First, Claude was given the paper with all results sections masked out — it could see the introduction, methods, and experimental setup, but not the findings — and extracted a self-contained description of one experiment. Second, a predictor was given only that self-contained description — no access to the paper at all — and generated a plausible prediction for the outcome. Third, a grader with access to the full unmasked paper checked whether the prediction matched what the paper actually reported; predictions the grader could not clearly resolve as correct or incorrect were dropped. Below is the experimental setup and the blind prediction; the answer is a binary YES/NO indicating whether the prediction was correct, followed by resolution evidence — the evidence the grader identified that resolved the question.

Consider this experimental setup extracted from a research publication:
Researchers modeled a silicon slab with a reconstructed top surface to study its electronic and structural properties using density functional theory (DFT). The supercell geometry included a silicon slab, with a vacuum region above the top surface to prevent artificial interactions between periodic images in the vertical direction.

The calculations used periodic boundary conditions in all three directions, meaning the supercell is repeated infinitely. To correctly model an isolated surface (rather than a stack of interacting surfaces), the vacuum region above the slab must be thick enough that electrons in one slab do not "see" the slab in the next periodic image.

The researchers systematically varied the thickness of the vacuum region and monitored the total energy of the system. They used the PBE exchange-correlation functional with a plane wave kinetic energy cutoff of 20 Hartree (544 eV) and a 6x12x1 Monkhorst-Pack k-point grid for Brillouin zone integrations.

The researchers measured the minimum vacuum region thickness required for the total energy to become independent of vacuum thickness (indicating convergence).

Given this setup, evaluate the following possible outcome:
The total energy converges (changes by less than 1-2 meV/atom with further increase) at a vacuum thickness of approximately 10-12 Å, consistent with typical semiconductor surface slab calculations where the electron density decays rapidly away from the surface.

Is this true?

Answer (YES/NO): NO